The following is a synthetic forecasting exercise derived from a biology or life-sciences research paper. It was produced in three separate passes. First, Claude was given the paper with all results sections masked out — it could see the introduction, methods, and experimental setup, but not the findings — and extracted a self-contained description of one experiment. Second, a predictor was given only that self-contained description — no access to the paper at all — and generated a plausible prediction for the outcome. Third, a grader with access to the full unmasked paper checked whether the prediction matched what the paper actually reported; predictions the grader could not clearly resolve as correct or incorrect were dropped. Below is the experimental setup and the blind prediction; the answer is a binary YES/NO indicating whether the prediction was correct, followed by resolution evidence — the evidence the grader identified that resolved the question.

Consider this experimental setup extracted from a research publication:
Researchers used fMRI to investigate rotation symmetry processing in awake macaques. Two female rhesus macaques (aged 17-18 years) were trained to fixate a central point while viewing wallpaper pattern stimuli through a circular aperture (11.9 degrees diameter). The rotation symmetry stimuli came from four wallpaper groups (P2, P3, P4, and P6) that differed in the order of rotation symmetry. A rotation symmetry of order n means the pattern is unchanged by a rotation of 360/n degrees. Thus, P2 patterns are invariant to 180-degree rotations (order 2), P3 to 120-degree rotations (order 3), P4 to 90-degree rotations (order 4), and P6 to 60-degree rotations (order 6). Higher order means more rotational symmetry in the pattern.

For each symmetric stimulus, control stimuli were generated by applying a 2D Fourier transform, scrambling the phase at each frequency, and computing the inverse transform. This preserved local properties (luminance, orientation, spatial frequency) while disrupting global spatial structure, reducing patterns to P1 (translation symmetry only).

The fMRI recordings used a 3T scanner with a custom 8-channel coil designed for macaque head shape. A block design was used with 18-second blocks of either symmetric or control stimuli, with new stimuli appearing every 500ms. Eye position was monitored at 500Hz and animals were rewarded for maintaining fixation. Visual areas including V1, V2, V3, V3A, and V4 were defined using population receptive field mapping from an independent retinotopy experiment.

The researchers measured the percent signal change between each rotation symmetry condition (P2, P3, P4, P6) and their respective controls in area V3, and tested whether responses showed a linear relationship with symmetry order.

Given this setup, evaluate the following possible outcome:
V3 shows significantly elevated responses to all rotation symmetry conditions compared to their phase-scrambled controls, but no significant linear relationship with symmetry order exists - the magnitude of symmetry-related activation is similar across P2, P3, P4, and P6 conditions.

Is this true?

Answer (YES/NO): NO